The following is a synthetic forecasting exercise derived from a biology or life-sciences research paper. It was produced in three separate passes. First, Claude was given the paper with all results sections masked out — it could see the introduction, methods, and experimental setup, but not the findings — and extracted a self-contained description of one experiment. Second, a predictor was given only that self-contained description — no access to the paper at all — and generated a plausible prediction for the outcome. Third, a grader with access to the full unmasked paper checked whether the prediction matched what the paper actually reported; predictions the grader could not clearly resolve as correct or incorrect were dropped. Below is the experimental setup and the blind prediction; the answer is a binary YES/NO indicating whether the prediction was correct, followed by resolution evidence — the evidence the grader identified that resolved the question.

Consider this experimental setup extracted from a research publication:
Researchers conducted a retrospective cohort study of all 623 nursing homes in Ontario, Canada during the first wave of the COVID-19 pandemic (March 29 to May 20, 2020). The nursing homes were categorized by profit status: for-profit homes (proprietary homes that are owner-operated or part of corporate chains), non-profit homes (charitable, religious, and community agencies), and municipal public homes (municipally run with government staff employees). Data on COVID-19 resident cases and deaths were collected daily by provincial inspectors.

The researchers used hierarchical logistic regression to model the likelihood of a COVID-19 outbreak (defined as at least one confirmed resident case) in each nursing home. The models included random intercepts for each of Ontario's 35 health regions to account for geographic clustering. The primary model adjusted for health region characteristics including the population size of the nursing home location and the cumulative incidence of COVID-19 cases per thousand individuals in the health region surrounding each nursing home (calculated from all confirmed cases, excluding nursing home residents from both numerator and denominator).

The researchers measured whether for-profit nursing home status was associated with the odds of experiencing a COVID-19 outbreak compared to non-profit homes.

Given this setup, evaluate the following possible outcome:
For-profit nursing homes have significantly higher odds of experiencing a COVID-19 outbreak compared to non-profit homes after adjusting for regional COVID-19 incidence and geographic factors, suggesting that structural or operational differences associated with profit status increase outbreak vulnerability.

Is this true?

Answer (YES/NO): NO